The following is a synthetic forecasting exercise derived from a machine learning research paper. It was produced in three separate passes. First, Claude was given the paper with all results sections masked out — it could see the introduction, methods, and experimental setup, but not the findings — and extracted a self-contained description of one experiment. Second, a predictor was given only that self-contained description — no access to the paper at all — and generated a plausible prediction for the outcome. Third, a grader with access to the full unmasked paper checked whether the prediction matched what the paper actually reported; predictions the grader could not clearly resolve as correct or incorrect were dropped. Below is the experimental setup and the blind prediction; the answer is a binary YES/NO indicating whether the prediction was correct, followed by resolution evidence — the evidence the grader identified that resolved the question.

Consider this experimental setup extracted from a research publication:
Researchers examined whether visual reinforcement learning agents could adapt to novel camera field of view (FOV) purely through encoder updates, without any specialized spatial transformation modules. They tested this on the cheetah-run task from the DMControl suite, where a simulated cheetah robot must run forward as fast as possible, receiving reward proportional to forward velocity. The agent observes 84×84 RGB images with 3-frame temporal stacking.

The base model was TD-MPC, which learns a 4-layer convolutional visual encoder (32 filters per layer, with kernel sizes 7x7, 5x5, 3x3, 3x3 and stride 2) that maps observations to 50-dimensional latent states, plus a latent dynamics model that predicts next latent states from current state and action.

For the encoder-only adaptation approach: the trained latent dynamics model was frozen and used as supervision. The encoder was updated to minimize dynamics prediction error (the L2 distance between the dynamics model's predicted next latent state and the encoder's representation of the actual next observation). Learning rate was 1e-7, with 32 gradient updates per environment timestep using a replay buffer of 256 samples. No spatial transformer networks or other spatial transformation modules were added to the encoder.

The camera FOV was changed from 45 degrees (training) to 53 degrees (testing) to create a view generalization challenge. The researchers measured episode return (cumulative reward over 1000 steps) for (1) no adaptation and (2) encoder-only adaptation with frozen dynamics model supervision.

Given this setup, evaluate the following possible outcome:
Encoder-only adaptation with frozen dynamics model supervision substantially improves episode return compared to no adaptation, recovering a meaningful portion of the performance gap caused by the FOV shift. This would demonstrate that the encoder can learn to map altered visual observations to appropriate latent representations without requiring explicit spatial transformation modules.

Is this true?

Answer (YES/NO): YES